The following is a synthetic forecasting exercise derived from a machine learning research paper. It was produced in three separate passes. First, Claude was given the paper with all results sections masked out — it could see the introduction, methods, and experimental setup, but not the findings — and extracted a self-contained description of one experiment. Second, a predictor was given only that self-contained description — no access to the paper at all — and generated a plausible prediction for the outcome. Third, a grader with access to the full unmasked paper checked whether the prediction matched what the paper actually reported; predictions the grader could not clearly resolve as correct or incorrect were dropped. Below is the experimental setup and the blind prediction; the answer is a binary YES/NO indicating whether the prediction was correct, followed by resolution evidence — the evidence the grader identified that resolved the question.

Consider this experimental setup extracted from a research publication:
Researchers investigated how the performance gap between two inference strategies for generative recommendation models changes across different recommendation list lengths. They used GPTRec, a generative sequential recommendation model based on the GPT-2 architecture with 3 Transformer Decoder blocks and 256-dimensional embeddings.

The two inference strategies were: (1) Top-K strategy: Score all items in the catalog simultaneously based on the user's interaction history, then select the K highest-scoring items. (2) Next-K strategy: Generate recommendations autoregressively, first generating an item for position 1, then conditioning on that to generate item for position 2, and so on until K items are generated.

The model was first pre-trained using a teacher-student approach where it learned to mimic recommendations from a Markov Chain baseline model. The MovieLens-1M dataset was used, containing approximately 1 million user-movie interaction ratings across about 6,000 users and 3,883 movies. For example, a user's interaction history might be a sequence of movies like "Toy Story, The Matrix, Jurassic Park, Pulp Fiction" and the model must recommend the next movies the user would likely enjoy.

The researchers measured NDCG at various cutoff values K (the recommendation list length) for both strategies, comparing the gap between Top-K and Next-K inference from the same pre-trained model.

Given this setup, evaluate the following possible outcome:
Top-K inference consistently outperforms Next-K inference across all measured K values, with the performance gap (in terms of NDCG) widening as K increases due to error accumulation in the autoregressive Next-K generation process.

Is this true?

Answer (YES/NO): NO